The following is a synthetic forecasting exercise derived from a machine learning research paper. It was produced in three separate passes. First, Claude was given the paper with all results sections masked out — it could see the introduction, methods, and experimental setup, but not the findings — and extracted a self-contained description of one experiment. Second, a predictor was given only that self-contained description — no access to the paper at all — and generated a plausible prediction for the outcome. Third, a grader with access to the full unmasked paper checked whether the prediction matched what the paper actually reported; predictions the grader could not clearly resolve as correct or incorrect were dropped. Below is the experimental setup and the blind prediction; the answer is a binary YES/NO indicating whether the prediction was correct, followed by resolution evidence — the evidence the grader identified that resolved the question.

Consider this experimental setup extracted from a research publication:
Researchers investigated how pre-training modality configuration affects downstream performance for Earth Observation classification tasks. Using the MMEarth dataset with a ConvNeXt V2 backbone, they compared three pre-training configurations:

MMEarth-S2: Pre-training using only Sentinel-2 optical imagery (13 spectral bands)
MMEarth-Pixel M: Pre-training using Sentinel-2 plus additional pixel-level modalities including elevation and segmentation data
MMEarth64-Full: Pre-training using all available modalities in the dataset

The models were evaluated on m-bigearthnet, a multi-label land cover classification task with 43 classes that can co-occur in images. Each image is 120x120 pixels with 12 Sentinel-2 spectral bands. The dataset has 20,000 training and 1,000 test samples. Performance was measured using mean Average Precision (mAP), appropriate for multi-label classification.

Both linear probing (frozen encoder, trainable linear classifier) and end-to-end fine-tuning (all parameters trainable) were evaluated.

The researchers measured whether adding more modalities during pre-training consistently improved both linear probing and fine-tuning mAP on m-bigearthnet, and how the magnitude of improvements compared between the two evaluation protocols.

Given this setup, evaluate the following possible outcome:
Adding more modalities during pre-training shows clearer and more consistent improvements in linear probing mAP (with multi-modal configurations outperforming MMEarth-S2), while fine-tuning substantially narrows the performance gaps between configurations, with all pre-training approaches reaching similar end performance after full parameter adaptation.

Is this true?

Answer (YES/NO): NO